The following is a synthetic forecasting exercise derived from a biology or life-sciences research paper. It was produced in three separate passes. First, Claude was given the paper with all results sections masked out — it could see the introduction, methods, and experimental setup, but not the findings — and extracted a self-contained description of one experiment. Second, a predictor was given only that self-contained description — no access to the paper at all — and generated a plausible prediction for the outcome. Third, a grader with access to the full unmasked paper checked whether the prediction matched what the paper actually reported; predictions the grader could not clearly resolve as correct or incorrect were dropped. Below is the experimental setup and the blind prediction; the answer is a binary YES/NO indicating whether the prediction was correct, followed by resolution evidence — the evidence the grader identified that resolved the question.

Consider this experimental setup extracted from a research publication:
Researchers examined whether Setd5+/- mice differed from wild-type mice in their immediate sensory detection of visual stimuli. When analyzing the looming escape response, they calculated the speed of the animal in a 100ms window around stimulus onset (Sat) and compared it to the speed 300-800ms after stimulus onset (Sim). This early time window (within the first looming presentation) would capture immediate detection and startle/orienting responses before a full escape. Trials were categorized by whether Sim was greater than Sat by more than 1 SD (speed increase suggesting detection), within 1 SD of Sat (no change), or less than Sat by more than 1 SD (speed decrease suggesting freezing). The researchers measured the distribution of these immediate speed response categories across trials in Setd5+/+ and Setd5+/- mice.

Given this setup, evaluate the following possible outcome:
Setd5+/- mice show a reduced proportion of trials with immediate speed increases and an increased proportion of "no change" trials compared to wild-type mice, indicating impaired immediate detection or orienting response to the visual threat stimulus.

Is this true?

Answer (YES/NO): NO